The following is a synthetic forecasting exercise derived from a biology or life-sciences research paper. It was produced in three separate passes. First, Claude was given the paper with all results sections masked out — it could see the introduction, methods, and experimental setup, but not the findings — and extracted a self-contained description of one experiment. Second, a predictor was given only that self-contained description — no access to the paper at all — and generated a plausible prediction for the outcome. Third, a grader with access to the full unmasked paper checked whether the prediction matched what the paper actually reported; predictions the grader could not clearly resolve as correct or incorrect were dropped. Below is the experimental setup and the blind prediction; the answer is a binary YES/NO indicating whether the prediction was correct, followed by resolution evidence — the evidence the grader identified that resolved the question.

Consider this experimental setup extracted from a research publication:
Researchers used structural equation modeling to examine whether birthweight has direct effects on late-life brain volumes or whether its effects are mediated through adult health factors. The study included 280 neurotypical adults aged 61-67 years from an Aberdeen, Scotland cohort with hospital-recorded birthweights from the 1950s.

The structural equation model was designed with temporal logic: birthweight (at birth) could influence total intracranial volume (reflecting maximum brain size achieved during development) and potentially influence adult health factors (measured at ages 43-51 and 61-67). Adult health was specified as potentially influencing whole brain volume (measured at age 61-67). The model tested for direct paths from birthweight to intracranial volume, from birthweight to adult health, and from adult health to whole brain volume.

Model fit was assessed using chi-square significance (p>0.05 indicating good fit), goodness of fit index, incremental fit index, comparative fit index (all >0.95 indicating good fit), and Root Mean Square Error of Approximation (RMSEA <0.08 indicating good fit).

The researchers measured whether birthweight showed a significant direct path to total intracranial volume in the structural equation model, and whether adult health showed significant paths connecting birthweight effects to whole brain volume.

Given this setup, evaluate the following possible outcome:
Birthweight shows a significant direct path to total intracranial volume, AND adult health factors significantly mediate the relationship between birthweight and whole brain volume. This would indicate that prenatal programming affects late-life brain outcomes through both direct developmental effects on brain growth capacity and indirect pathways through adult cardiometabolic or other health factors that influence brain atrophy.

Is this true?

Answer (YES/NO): NO